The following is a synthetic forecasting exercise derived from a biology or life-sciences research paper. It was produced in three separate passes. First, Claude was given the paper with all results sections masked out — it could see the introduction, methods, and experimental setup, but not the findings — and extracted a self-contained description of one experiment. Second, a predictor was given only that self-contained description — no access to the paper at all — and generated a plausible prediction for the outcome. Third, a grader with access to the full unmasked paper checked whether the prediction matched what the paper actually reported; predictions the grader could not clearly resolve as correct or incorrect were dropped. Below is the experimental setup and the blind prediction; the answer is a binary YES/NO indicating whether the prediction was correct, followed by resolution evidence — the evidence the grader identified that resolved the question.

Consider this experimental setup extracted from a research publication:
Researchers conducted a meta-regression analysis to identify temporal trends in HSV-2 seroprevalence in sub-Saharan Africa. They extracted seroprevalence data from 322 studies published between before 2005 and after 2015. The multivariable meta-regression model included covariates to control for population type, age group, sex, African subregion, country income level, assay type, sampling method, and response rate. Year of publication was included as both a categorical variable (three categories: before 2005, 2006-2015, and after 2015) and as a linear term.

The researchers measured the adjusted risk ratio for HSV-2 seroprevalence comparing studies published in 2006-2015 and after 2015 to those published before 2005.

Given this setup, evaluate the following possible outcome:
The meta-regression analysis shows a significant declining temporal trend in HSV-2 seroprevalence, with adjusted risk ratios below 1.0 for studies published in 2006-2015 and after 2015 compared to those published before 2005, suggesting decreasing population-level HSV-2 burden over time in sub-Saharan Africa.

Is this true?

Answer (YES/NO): YES